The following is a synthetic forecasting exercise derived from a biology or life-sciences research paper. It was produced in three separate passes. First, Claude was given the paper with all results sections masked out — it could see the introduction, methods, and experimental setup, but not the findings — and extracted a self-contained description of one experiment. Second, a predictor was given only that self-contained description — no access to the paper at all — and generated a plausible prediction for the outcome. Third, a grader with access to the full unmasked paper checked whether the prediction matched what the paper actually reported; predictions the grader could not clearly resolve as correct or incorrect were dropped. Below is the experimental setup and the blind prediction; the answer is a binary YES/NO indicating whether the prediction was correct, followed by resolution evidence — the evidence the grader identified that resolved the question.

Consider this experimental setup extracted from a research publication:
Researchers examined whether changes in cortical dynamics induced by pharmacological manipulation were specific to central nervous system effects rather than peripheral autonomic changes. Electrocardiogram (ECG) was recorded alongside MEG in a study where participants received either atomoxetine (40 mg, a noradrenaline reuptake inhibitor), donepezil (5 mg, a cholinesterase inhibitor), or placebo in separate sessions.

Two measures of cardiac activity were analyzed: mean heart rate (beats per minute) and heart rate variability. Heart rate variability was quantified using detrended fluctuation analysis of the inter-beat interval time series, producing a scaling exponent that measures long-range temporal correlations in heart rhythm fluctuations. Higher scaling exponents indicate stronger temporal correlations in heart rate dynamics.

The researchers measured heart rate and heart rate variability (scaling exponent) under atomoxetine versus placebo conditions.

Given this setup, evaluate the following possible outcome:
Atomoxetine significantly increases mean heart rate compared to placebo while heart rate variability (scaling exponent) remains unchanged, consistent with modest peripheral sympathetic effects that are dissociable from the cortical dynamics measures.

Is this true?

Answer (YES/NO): NO